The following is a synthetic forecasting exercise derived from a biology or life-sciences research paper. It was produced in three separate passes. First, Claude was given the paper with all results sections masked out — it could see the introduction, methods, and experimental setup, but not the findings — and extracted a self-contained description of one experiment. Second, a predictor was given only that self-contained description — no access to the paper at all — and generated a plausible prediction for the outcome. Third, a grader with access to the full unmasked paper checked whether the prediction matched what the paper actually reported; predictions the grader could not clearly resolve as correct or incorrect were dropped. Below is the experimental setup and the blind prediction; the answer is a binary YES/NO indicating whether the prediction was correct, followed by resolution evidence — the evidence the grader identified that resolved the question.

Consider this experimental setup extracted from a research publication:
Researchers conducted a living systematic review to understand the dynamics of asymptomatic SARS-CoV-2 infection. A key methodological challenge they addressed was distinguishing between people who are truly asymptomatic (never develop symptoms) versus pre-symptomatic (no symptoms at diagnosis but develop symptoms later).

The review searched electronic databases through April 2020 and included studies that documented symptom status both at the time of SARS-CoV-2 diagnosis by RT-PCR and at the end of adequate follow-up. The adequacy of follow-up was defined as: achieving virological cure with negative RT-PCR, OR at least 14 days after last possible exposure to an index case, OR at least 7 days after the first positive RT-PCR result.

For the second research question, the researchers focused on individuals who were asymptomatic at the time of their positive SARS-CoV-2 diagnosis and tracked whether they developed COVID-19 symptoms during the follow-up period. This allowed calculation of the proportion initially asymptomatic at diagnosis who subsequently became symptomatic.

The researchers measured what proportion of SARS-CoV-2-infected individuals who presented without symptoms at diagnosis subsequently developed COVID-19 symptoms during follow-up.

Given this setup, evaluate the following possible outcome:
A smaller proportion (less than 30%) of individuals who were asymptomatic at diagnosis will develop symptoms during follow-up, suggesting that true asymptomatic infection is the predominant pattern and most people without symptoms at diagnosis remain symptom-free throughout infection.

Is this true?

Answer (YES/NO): NO